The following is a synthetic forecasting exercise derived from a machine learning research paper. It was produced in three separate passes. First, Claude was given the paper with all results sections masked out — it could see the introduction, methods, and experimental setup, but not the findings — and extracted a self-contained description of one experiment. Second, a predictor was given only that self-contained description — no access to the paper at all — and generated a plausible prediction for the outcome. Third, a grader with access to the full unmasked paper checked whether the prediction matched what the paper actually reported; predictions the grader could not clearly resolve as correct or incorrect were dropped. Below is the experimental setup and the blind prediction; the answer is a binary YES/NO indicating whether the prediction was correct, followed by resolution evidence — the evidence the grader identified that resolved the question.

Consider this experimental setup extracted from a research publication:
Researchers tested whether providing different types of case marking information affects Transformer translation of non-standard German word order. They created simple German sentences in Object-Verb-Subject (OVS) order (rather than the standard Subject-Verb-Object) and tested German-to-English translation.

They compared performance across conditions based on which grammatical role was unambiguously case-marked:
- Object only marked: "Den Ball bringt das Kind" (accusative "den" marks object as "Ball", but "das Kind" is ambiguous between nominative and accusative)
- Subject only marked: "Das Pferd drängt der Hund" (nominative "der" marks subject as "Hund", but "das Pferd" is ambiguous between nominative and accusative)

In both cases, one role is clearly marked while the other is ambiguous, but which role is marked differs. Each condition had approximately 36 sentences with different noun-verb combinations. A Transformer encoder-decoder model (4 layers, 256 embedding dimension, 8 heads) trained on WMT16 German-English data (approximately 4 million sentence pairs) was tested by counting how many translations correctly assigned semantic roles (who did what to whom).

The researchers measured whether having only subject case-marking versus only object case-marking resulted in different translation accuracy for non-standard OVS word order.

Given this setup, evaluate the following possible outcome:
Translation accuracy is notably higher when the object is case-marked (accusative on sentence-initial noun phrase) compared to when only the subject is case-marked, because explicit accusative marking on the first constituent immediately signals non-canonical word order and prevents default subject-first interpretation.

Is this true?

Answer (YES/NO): NO